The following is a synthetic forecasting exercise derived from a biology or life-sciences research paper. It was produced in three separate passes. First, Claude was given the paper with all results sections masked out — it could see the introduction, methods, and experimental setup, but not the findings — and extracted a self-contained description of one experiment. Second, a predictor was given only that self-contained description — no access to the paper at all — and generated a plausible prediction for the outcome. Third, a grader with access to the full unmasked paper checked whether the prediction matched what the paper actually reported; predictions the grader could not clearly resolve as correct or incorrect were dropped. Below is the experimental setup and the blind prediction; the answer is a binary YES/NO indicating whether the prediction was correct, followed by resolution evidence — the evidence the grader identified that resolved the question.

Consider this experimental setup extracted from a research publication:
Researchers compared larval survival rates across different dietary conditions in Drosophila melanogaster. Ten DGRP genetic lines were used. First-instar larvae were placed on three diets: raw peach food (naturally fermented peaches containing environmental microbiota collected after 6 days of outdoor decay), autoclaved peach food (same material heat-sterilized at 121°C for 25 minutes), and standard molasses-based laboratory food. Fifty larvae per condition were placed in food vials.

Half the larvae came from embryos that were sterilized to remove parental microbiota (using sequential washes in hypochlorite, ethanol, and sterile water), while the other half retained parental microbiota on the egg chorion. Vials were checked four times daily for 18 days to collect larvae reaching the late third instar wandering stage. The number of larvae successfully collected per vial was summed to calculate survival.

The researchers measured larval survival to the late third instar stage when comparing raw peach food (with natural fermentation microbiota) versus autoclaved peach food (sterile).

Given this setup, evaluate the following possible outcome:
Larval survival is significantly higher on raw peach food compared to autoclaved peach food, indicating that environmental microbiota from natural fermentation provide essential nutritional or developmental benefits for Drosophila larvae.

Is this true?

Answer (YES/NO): YES